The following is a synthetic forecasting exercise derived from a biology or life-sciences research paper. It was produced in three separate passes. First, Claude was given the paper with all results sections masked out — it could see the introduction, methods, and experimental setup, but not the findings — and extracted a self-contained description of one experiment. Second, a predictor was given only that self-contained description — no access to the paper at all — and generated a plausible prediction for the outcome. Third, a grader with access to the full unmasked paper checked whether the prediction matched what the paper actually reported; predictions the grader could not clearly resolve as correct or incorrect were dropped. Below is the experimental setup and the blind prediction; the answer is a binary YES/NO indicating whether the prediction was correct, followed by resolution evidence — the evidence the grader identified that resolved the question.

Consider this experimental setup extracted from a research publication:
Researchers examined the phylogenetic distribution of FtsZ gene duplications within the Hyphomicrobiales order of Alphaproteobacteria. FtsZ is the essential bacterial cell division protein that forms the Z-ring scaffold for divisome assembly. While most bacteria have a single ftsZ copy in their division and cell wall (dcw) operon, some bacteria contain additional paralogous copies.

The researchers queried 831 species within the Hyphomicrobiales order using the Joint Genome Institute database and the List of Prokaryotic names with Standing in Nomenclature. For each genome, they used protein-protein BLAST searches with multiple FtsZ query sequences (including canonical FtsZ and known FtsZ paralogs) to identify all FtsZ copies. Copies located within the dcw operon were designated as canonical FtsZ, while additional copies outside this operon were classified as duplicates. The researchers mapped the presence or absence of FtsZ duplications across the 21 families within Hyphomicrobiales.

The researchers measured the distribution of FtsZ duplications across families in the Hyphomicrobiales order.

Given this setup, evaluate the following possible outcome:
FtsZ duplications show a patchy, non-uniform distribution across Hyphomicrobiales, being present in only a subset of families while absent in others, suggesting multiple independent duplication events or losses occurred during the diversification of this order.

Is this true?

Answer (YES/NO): YES